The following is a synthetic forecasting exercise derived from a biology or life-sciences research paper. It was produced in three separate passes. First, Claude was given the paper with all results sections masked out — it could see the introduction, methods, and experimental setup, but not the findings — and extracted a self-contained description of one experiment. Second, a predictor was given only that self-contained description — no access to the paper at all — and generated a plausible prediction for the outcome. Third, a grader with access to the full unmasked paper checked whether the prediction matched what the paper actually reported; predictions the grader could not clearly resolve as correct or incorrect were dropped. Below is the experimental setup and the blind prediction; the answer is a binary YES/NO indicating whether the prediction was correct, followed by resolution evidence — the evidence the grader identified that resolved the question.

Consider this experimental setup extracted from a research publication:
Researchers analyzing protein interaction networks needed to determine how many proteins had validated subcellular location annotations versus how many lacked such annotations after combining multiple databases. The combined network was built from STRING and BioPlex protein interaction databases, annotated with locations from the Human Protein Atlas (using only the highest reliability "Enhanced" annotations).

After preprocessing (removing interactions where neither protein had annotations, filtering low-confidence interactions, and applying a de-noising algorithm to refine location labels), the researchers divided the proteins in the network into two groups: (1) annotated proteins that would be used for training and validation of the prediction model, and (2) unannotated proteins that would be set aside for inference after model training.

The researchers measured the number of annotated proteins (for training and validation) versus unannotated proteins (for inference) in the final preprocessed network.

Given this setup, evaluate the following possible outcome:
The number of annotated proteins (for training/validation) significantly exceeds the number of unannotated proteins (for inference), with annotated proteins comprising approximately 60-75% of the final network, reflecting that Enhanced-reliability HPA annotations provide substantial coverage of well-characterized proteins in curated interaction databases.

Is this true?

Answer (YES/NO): NO